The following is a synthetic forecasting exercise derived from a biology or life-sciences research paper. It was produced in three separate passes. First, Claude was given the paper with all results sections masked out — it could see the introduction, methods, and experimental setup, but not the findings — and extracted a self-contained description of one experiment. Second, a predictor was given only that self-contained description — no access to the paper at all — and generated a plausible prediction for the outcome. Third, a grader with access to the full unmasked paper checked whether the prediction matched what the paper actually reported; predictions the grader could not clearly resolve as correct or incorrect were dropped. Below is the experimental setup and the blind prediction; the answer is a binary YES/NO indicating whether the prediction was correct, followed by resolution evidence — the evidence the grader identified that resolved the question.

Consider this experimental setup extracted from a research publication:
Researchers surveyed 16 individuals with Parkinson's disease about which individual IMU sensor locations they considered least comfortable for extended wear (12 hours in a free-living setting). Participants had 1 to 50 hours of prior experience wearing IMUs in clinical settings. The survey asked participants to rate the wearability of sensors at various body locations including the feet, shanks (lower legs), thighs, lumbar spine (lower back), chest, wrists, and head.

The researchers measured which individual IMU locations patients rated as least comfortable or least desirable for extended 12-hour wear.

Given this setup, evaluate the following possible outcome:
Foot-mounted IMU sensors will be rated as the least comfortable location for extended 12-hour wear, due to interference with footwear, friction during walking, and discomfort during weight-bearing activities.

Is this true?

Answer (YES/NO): NO